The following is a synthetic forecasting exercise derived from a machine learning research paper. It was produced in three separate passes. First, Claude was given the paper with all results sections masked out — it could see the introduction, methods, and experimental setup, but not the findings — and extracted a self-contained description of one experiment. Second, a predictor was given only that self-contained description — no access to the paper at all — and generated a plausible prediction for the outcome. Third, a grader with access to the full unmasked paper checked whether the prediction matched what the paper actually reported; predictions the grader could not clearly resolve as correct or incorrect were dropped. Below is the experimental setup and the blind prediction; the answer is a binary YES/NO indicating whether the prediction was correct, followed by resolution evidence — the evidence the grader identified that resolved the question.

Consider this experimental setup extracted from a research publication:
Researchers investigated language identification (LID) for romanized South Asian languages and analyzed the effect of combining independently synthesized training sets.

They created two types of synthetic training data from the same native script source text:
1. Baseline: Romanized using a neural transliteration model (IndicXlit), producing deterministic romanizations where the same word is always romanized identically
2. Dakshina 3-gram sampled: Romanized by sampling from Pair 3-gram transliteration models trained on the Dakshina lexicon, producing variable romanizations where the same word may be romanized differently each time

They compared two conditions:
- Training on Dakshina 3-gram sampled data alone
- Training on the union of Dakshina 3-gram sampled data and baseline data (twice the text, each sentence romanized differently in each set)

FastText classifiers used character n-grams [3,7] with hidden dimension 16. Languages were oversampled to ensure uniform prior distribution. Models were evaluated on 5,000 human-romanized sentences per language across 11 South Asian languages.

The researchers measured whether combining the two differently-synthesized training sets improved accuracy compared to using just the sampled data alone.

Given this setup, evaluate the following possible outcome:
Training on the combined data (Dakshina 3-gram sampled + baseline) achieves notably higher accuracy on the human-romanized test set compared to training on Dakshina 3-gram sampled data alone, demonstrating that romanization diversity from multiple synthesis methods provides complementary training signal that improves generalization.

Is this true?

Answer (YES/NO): YES